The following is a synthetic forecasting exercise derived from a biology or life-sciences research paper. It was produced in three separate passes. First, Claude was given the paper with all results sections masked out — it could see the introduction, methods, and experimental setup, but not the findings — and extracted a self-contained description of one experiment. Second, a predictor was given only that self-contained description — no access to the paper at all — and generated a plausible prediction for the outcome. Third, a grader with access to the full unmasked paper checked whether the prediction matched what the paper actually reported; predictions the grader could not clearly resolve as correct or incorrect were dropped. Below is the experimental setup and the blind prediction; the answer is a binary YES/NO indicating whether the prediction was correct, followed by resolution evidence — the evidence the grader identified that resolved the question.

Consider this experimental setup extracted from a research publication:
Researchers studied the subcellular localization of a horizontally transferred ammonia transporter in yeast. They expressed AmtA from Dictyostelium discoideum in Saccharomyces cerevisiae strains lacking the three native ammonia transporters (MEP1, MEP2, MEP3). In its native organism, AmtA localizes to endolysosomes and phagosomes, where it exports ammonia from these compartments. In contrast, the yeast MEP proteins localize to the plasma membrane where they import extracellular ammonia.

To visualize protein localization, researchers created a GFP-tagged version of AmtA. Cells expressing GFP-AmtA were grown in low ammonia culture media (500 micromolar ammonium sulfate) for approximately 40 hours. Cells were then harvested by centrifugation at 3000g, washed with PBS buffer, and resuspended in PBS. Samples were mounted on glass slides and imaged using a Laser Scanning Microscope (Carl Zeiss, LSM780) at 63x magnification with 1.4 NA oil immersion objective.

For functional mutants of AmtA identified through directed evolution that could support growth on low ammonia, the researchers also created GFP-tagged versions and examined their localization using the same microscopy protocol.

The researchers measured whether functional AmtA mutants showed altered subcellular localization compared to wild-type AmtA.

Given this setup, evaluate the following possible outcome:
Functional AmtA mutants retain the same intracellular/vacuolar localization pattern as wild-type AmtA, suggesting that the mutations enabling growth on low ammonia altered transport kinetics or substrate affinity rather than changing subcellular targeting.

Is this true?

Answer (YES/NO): NO